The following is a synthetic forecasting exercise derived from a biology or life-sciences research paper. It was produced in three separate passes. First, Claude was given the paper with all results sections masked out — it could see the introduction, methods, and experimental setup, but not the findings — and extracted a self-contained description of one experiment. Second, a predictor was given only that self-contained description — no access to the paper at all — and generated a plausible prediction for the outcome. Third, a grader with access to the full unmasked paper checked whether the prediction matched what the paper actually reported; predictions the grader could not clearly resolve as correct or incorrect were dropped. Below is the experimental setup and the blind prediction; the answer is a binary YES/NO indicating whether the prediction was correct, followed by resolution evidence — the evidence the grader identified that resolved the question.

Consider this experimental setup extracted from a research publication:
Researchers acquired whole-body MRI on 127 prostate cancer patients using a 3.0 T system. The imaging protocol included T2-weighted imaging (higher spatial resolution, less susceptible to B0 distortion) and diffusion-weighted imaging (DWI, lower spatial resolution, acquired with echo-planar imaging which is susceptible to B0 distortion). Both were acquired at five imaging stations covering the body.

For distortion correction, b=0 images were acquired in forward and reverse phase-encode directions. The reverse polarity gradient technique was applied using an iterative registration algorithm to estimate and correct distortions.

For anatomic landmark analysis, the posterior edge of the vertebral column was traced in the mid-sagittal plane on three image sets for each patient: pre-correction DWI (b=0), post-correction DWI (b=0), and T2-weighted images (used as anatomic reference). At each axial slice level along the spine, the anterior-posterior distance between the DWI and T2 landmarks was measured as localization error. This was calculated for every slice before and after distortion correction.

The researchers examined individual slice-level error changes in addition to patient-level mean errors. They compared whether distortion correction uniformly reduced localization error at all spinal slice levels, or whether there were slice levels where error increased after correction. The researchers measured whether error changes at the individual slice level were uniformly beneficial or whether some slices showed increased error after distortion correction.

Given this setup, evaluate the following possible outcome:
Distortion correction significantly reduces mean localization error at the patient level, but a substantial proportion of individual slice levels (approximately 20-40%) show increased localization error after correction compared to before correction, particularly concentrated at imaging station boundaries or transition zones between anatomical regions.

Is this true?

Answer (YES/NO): NO